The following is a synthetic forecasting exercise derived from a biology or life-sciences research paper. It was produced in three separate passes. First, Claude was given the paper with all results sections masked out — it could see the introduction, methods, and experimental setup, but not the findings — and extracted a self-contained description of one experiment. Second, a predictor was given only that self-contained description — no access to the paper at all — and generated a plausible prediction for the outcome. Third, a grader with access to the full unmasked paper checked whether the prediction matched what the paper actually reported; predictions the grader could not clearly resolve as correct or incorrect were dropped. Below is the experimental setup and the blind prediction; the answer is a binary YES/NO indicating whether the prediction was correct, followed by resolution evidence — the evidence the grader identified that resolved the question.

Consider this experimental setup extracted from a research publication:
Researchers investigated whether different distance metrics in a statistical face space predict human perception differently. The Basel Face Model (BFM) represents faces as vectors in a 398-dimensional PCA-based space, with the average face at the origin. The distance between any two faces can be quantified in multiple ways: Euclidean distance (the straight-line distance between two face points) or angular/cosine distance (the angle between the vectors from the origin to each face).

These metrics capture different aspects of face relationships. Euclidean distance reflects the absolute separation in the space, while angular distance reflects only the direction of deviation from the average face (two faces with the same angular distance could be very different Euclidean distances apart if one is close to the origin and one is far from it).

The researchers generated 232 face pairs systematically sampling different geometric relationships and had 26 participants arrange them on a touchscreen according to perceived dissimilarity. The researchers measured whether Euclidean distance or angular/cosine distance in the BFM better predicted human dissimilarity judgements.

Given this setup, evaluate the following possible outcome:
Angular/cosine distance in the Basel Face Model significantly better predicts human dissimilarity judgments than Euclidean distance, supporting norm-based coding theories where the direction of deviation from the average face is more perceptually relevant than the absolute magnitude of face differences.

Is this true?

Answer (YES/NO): NO